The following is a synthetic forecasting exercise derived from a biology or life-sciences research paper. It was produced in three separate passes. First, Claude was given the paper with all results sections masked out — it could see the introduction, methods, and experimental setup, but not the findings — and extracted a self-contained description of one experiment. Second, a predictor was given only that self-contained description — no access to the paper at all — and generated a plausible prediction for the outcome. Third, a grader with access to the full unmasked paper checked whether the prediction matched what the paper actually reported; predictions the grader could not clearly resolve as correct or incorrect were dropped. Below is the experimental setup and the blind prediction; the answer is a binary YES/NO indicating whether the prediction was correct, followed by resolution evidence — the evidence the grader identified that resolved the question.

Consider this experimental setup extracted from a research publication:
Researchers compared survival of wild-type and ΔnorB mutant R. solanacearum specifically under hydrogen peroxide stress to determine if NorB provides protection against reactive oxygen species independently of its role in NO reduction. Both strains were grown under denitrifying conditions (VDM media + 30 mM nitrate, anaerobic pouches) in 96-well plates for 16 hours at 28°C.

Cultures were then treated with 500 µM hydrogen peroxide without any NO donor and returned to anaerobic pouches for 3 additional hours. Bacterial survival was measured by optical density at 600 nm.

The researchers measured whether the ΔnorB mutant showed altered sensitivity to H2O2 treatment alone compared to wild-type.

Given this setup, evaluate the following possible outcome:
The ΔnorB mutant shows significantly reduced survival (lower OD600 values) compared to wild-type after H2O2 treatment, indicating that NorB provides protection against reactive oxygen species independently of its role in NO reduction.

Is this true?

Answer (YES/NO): NO